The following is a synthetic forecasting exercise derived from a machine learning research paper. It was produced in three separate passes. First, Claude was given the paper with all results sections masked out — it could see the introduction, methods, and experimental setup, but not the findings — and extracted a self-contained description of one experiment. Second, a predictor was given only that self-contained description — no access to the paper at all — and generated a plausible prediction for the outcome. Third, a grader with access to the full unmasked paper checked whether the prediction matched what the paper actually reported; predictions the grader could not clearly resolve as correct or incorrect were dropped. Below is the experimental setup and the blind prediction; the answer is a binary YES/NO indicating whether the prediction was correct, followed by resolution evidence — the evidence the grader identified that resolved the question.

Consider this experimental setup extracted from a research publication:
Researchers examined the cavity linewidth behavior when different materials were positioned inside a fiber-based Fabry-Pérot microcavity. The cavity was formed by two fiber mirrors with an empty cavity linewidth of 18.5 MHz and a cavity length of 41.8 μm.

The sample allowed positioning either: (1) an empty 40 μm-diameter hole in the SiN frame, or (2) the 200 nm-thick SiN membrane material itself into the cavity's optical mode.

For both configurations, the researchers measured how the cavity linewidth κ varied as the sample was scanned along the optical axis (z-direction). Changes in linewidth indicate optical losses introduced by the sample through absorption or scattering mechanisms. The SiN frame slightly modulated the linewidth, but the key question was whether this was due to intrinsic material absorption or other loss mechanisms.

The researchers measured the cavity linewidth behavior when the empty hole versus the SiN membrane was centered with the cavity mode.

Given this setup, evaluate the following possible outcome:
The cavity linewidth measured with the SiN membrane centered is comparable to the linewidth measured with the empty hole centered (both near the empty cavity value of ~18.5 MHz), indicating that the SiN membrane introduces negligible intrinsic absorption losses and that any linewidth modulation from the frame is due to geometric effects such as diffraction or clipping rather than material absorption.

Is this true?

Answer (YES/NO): NO